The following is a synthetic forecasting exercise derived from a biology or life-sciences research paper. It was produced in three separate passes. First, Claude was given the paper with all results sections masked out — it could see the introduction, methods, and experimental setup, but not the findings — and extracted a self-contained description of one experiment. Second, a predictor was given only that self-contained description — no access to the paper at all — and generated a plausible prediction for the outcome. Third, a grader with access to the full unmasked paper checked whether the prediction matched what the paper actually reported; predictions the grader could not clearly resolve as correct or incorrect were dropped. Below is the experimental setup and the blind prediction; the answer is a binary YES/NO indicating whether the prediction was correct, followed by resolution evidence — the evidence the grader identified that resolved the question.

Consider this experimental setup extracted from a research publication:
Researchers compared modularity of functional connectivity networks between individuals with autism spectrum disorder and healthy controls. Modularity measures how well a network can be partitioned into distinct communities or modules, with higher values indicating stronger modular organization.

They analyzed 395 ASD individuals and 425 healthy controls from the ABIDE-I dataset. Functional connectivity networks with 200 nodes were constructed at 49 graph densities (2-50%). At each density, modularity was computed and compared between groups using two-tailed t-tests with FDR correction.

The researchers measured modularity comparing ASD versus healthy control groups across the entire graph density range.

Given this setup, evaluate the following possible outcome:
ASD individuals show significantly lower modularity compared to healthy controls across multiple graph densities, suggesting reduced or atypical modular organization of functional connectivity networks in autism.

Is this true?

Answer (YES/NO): YES